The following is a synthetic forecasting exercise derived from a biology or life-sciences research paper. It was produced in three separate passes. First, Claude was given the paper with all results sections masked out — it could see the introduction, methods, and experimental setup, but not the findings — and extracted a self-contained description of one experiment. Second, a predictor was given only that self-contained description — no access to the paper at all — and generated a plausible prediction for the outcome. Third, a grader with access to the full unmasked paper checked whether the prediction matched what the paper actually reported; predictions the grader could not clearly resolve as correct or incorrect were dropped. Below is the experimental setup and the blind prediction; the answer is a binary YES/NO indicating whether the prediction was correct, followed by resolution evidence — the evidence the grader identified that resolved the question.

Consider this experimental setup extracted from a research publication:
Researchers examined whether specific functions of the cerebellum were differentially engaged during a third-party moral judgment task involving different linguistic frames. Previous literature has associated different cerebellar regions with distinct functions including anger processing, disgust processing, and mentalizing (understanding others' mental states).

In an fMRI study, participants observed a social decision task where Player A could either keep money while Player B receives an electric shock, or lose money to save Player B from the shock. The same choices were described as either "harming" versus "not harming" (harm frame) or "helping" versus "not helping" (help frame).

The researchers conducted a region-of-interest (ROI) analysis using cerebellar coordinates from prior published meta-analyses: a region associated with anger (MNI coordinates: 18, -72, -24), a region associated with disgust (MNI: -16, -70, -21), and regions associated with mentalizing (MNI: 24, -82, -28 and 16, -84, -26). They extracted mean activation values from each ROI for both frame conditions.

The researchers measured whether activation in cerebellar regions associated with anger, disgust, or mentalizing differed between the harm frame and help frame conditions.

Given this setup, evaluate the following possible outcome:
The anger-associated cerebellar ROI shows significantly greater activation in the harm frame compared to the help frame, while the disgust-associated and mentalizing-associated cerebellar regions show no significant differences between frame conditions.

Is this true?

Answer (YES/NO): YES